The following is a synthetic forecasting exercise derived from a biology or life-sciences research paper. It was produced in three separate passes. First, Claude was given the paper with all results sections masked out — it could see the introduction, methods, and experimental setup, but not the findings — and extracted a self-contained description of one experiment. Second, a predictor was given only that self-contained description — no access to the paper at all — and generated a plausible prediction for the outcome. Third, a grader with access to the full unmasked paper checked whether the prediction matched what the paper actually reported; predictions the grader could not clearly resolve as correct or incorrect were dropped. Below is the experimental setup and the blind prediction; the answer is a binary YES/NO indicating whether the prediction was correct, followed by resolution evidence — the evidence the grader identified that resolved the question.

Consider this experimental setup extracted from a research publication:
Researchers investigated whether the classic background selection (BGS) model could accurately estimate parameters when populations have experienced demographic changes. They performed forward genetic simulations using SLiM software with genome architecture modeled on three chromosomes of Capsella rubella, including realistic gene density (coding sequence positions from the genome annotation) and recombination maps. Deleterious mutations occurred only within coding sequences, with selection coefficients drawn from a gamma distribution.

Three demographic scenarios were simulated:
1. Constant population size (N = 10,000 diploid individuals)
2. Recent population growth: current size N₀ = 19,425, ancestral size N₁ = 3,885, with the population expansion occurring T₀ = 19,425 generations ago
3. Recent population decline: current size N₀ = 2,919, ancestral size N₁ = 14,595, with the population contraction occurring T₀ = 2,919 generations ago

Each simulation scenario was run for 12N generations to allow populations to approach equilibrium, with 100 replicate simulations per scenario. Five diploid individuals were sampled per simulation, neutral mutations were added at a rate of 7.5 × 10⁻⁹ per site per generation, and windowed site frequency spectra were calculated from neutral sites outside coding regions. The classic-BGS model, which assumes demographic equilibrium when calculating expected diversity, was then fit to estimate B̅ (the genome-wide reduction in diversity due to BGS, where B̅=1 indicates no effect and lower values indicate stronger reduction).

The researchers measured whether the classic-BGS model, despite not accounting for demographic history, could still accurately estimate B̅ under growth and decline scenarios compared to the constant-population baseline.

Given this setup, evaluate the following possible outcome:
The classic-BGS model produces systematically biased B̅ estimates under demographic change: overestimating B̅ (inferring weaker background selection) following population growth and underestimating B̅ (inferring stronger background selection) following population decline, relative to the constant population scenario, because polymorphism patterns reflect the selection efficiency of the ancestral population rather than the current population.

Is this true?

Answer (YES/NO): NO